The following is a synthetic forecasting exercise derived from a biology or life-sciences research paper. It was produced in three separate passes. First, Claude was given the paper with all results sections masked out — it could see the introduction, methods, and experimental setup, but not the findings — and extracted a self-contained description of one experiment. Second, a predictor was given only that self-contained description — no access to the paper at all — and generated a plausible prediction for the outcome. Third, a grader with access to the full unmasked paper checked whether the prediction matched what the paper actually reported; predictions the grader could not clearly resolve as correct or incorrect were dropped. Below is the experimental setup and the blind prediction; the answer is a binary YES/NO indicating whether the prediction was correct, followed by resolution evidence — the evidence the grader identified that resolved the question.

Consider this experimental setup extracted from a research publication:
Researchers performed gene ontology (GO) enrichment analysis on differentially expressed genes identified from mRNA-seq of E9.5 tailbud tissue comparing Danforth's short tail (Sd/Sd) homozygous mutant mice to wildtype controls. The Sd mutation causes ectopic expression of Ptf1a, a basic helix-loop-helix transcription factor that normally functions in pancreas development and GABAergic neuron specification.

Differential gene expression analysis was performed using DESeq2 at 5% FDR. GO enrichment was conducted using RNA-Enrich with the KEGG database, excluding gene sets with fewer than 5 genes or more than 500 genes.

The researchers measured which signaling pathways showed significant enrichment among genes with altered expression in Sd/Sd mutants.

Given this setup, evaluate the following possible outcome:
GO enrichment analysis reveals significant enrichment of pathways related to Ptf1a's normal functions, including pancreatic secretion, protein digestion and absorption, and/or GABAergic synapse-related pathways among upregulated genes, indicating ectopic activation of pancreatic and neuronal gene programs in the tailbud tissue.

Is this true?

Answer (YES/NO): NO